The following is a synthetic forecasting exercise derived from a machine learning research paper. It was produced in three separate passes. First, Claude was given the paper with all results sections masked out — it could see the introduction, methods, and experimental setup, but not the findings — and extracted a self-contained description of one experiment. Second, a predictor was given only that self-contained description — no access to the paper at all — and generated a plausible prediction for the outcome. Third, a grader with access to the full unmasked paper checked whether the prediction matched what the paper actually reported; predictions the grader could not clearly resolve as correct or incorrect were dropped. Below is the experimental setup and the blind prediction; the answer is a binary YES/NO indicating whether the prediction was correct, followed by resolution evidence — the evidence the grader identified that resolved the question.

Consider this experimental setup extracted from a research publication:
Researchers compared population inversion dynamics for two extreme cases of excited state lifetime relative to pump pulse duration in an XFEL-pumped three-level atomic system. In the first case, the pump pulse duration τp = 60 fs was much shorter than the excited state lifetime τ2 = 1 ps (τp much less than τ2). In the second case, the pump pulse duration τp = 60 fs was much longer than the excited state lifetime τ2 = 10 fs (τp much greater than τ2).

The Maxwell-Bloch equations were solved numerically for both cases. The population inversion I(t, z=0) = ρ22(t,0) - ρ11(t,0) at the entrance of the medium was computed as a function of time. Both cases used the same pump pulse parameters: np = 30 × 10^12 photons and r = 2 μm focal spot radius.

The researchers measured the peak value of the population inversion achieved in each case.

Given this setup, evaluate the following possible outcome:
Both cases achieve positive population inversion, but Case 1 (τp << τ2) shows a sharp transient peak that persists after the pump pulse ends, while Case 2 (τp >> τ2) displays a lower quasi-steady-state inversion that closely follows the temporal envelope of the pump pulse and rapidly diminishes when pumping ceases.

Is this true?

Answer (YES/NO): NO